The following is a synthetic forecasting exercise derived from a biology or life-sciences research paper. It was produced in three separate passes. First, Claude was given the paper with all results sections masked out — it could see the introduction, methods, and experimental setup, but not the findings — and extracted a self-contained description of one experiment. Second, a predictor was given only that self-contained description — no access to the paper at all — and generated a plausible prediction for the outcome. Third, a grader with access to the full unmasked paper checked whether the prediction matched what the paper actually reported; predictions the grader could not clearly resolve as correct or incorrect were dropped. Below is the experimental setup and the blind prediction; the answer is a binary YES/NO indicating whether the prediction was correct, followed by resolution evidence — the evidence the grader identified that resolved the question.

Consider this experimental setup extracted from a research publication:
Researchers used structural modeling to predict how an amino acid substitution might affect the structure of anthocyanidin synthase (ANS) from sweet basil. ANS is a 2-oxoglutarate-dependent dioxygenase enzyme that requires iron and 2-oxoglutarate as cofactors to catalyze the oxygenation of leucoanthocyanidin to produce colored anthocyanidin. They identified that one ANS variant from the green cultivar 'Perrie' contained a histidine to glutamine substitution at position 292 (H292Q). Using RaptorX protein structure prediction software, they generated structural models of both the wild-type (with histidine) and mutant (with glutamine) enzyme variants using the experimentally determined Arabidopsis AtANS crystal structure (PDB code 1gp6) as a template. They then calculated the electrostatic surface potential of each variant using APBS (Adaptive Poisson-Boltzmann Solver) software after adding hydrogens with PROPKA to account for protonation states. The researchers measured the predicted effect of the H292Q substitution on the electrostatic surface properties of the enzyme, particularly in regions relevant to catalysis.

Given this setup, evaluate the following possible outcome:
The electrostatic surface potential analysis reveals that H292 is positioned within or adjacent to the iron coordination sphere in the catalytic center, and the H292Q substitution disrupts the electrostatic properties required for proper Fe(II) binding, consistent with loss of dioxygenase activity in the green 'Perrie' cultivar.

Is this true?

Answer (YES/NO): YES